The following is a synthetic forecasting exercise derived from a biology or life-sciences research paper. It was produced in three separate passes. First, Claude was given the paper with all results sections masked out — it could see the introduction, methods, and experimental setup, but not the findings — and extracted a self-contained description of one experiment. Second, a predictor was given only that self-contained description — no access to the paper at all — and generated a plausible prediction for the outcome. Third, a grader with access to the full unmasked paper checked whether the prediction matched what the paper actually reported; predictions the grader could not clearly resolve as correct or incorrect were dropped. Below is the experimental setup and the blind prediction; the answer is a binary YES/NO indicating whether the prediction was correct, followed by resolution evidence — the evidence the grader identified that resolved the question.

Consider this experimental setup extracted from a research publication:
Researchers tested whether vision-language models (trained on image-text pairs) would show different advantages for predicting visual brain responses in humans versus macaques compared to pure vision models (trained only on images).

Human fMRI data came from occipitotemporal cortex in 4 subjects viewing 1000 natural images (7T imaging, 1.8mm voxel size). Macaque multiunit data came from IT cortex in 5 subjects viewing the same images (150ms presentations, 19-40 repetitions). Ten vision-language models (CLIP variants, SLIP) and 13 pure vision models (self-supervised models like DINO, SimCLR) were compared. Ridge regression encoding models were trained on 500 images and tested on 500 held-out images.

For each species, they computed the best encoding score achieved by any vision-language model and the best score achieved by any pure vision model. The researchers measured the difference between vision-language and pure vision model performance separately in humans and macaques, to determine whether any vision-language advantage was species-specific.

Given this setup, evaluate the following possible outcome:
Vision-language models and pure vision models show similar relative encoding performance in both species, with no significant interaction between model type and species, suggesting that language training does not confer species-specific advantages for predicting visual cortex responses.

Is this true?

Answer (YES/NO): YES